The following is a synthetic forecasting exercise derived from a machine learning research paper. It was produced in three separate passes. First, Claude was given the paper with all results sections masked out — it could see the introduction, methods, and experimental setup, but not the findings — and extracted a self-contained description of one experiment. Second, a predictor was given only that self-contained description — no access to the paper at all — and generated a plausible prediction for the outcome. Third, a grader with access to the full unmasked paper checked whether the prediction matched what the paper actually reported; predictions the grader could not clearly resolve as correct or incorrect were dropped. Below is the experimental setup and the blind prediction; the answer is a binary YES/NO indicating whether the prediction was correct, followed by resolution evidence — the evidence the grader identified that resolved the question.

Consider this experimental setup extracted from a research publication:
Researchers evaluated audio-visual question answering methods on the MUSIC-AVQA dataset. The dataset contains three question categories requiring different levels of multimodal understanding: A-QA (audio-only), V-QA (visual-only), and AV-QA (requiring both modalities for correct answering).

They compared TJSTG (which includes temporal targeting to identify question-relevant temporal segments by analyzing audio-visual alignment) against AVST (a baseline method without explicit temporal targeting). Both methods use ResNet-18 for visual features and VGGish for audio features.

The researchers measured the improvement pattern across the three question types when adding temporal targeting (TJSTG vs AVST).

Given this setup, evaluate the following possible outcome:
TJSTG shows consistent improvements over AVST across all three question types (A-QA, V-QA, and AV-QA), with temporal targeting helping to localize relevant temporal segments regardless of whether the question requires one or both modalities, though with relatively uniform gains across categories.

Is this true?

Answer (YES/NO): NO